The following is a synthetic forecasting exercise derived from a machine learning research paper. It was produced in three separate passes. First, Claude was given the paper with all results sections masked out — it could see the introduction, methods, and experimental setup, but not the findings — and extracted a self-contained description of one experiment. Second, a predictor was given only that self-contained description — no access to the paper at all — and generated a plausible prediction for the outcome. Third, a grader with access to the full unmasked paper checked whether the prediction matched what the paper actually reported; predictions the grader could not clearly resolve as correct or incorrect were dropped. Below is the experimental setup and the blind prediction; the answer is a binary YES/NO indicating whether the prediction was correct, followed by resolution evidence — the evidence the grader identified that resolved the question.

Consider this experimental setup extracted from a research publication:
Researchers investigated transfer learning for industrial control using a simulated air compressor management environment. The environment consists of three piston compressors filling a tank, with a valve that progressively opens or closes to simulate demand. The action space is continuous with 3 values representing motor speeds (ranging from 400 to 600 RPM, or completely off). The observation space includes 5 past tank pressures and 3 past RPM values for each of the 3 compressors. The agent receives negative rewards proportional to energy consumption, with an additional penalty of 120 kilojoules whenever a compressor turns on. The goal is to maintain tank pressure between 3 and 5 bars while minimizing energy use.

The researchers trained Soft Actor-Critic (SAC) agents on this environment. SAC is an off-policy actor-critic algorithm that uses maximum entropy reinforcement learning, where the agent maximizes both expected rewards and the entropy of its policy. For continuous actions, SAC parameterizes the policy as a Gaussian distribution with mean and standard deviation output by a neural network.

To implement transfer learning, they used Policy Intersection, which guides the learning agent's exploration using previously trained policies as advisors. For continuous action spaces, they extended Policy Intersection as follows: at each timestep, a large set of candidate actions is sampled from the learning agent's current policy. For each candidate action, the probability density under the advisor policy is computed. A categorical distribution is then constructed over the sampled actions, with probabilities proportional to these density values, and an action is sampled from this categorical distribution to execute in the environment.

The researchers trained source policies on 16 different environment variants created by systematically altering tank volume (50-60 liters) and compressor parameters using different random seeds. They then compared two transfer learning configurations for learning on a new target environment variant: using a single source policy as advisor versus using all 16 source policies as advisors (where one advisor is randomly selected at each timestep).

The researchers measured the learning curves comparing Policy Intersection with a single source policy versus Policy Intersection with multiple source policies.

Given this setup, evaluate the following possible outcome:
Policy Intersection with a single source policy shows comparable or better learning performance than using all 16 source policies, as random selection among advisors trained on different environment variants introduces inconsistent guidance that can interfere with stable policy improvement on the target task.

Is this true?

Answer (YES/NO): NO